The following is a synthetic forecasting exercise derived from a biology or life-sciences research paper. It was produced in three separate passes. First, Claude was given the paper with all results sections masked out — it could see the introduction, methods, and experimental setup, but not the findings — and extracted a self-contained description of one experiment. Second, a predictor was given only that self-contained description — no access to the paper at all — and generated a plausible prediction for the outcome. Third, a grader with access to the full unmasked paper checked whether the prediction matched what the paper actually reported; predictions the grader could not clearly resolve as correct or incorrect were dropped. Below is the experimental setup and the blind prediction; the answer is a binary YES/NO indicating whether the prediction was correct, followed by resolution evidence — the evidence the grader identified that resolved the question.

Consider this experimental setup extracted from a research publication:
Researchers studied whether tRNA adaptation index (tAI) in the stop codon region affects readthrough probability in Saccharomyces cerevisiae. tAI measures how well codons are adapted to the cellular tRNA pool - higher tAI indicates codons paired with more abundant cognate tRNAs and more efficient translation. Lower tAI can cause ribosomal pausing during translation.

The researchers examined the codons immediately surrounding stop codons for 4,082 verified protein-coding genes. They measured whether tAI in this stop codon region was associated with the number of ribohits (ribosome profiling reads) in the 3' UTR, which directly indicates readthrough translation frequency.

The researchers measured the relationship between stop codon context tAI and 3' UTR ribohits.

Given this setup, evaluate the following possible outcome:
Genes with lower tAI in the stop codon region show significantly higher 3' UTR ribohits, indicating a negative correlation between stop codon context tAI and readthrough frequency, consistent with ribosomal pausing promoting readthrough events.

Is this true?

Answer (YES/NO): NO